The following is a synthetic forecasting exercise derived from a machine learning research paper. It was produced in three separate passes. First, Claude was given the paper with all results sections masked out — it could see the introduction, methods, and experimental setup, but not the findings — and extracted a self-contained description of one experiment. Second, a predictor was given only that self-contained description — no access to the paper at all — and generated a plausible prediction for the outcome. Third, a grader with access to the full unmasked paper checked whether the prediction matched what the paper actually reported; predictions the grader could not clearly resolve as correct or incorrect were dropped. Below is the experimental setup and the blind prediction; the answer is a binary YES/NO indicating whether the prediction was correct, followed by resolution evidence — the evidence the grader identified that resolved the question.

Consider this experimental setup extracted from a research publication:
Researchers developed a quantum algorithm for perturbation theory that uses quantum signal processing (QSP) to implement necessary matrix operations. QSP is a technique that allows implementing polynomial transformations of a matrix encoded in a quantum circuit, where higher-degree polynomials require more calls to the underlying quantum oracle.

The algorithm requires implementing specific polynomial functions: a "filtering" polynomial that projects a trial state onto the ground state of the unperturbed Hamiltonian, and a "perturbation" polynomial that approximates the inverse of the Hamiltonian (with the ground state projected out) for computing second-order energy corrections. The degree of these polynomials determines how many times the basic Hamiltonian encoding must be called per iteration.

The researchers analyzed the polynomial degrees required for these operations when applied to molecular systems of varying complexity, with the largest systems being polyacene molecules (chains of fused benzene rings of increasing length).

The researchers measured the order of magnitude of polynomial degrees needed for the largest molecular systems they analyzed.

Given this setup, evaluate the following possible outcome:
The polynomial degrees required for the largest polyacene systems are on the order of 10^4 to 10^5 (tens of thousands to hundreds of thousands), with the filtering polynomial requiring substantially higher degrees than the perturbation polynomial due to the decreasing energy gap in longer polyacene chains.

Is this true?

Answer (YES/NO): NO